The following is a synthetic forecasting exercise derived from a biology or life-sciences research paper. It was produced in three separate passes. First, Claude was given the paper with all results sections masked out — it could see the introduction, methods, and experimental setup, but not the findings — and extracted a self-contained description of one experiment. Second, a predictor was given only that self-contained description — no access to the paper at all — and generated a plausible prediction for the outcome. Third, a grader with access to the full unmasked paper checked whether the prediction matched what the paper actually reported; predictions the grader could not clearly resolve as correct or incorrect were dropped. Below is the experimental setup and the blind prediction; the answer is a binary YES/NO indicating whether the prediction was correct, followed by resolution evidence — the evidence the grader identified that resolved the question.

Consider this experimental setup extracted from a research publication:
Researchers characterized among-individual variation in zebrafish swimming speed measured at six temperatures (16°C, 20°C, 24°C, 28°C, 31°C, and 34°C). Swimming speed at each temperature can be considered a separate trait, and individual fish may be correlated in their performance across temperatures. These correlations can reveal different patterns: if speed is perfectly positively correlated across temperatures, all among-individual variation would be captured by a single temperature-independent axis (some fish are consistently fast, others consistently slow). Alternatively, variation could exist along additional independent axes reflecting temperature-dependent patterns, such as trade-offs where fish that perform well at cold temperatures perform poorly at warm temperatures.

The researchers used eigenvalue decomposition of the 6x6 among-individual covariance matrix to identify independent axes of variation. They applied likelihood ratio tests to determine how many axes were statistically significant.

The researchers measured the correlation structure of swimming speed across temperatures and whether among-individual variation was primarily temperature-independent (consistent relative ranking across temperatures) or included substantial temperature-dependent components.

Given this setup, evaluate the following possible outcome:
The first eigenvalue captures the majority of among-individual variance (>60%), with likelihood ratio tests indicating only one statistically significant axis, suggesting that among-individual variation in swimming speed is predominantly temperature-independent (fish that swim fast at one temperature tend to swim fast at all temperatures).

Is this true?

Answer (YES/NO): NO